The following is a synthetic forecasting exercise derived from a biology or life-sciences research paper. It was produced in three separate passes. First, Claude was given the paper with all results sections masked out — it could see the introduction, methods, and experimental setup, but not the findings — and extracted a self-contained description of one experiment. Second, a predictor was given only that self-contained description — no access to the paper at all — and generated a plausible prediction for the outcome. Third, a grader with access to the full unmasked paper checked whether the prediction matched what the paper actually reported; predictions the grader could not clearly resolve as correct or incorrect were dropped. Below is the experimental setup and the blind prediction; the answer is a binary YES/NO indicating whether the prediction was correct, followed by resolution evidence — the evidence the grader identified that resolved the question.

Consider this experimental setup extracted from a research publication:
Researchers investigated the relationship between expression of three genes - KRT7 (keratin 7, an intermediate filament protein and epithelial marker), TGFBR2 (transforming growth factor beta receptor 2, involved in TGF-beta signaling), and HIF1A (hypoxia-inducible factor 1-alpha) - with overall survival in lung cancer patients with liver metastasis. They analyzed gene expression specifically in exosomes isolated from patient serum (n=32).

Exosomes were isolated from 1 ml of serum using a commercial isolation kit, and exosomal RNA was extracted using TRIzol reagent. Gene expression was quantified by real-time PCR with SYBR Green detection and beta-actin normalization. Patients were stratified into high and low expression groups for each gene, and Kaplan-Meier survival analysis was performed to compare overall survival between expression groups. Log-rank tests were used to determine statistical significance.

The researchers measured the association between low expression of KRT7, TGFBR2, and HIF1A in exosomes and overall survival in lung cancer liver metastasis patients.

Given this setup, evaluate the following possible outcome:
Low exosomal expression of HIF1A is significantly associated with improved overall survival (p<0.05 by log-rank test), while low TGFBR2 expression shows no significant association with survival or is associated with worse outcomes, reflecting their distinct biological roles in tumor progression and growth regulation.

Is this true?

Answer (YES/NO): NO